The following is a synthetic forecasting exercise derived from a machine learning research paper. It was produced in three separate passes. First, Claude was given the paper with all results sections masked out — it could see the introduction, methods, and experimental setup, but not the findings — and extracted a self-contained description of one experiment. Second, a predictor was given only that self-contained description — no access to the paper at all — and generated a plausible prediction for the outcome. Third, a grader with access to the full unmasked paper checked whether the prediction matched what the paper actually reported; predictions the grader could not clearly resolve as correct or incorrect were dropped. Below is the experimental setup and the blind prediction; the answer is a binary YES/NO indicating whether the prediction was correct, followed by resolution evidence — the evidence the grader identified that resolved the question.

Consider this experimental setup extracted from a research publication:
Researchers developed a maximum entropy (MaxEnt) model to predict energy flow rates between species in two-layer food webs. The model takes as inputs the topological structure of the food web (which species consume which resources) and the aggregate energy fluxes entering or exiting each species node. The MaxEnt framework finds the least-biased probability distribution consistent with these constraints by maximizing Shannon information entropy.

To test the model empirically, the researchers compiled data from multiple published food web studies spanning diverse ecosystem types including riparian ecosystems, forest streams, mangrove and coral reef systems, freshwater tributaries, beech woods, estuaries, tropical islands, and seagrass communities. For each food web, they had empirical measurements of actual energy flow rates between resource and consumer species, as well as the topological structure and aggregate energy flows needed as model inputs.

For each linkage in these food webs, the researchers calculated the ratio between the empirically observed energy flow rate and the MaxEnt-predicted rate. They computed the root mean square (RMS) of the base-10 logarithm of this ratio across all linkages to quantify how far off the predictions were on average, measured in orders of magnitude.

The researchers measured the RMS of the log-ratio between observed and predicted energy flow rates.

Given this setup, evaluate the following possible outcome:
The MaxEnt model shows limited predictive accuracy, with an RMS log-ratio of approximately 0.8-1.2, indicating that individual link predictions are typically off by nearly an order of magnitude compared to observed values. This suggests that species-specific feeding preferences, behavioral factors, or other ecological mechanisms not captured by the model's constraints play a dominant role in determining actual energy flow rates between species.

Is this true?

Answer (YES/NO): NO